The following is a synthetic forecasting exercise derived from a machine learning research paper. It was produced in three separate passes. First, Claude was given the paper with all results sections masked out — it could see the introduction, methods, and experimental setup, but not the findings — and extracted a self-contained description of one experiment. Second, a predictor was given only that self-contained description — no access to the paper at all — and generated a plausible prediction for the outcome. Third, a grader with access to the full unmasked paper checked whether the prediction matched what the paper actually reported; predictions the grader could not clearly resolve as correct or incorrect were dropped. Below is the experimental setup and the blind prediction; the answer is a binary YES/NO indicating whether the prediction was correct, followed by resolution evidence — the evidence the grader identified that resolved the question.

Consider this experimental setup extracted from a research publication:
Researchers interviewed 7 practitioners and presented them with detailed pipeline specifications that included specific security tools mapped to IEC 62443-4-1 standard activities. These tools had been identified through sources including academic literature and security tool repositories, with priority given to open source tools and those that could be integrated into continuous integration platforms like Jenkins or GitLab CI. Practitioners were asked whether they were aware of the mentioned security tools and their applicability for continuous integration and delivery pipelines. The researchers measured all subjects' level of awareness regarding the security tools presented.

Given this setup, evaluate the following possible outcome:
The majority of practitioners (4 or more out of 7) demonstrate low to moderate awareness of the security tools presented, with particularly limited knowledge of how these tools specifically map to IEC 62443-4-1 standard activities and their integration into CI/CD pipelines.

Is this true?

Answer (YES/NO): NO